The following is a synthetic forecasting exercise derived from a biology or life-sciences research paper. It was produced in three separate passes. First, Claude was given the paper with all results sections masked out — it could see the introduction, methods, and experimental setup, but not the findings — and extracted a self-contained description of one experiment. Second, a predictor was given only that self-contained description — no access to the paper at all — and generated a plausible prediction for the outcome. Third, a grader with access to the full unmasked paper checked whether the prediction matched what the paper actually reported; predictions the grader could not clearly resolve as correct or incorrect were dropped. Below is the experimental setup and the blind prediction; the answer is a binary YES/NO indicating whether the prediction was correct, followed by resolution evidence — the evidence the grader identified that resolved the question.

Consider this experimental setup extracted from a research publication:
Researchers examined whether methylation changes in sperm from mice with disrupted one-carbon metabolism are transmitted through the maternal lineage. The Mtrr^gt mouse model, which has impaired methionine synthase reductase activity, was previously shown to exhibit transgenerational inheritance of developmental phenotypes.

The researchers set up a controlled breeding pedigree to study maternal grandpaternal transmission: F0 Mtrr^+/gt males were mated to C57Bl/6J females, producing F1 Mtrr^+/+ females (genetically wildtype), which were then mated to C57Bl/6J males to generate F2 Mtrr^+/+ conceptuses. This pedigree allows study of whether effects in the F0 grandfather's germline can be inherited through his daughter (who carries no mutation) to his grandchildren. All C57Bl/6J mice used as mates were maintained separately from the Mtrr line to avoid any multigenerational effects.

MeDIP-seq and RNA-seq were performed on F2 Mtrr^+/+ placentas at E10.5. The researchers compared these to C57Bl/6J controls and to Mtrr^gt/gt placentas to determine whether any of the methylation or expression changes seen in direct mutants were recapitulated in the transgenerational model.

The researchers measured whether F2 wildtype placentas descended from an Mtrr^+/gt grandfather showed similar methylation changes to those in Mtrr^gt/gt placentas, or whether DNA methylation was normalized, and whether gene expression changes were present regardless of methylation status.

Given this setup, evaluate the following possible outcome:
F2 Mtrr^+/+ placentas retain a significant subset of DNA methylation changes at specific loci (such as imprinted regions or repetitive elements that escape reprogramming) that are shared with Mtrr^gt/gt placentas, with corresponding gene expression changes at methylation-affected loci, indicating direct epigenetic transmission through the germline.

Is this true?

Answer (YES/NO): NO